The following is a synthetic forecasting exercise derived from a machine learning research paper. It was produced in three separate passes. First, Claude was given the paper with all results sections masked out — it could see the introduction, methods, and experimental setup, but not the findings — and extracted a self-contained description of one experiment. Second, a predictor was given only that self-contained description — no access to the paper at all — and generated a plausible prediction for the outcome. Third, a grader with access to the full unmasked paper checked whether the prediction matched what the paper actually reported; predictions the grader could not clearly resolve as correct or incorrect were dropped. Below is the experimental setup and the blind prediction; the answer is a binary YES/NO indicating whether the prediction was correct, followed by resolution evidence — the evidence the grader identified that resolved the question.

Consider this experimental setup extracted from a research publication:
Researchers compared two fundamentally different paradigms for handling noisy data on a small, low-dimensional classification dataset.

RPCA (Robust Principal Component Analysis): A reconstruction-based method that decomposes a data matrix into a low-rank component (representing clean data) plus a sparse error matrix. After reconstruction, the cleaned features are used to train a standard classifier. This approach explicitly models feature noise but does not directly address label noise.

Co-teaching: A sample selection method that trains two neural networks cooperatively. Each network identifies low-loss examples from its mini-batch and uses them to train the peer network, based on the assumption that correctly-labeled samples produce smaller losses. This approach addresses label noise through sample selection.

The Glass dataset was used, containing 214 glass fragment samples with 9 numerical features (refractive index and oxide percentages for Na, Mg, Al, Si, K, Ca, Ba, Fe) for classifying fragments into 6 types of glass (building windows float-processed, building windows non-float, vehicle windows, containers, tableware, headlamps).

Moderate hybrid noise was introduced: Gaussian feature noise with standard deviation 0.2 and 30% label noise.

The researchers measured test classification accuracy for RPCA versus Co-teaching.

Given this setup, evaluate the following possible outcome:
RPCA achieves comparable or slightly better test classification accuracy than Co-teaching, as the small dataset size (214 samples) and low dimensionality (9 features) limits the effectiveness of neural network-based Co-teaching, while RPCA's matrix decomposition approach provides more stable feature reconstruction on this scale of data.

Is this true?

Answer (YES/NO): NO